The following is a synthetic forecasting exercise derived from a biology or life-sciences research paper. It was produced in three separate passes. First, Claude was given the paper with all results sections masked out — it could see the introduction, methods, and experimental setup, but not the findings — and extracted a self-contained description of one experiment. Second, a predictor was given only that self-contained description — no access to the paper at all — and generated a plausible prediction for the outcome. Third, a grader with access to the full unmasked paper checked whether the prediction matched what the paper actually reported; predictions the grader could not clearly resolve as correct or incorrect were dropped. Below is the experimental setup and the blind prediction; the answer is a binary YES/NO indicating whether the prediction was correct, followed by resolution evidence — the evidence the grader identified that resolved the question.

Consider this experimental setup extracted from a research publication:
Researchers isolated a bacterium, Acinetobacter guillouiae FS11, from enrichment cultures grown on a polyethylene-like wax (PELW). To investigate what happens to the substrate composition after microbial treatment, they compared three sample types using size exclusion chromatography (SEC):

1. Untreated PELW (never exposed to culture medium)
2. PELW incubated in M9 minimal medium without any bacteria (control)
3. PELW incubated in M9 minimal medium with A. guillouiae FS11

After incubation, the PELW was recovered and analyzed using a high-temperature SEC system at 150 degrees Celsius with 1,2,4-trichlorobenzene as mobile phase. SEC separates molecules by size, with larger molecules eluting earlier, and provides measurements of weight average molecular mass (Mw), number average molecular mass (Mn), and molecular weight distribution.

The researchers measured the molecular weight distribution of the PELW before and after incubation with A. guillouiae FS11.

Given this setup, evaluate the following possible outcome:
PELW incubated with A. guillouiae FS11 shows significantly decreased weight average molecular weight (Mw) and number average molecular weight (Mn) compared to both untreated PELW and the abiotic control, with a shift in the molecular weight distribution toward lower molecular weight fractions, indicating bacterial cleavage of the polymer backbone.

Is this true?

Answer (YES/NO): NO